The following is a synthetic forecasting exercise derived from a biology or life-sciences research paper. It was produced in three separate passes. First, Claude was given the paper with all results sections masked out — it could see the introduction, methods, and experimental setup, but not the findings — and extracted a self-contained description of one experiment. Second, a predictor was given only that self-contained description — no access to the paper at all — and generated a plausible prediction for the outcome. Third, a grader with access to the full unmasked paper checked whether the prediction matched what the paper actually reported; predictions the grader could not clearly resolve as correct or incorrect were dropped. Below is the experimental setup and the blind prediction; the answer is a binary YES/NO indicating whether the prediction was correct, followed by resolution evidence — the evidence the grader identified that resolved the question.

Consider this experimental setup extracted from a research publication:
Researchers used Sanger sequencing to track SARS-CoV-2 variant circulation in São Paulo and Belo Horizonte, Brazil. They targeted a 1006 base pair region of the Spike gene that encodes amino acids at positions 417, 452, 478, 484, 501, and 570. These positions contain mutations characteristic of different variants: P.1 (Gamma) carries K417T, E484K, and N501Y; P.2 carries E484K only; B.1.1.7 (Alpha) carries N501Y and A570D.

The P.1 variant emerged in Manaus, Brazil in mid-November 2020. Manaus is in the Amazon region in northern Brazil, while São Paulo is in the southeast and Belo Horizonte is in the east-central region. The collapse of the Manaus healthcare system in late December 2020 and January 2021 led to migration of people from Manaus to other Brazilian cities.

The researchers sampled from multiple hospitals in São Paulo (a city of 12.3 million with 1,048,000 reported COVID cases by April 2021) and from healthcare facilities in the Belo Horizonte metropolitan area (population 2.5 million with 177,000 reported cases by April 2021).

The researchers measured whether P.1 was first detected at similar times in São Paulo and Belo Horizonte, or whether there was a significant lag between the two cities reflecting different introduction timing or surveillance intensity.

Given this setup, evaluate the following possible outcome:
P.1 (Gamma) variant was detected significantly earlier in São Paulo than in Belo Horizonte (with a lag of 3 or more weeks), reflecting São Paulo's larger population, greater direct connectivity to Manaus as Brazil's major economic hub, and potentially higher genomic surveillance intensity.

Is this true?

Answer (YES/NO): NO